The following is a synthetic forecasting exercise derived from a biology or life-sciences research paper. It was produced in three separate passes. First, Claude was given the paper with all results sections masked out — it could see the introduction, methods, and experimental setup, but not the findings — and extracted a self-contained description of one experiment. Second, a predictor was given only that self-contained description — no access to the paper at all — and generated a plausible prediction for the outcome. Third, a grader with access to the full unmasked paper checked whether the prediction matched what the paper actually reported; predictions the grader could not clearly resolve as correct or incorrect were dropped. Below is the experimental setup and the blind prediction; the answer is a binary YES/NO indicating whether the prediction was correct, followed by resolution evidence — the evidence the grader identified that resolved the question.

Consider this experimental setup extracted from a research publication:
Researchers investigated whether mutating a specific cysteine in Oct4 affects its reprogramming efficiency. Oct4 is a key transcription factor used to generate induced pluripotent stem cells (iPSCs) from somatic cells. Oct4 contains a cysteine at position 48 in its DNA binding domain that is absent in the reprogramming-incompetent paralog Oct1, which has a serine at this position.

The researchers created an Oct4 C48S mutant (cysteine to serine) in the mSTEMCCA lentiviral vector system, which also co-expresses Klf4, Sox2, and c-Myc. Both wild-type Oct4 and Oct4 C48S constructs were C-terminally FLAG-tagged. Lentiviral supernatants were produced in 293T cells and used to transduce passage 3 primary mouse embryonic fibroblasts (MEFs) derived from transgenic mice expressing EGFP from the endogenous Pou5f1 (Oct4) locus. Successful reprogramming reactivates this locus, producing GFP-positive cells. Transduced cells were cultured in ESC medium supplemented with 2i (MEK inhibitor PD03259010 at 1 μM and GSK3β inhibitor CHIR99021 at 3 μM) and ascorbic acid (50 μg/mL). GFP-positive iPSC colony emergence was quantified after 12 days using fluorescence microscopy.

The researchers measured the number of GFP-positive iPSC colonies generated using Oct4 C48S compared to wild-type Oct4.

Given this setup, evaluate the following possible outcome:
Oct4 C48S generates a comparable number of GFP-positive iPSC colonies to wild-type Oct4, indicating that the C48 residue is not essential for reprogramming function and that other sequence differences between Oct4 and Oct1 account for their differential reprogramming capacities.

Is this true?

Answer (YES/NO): NO